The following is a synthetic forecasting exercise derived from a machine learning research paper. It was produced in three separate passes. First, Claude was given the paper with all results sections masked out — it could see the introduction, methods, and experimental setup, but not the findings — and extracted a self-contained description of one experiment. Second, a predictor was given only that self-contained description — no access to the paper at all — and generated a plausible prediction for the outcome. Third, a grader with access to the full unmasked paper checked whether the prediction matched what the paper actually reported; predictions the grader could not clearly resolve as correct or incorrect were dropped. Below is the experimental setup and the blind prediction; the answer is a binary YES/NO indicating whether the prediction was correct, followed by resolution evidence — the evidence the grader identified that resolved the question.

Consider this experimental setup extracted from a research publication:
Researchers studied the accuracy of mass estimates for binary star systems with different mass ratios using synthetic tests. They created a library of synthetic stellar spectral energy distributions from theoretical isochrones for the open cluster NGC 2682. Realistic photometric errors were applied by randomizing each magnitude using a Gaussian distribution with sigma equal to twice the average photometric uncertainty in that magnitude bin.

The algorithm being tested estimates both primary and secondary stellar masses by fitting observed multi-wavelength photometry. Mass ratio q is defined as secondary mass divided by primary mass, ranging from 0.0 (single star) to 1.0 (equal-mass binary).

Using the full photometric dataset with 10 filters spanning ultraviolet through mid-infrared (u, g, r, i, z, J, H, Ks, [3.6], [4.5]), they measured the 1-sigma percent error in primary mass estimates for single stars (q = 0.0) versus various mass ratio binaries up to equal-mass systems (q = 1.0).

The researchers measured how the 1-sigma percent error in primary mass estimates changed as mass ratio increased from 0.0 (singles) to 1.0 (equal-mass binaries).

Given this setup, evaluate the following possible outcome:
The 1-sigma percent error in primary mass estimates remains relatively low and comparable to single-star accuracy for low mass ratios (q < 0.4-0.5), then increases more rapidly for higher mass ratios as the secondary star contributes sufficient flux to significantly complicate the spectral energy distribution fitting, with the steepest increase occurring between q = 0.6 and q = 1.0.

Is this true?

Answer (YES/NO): NO